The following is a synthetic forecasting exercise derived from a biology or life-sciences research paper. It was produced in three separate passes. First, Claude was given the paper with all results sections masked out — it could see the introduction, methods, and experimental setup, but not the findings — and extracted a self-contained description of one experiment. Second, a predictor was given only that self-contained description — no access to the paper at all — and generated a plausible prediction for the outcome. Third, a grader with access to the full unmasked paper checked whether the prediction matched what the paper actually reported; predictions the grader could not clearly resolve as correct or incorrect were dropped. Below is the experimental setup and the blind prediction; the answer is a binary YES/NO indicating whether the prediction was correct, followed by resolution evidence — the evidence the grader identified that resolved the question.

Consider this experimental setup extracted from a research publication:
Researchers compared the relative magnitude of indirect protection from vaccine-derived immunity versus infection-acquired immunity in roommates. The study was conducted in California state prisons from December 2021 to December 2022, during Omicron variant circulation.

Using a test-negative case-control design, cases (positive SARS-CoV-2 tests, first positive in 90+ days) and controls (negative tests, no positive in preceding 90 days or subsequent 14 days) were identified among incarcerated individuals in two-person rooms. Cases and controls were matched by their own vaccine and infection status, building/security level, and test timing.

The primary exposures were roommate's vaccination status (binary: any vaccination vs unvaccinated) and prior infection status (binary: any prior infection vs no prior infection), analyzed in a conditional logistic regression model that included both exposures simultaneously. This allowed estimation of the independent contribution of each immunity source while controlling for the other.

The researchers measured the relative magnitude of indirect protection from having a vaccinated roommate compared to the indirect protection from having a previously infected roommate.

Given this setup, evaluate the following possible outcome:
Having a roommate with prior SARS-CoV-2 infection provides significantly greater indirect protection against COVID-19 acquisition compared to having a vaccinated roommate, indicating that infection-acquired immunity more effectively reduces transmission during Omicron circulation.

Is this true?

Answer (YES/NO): NO